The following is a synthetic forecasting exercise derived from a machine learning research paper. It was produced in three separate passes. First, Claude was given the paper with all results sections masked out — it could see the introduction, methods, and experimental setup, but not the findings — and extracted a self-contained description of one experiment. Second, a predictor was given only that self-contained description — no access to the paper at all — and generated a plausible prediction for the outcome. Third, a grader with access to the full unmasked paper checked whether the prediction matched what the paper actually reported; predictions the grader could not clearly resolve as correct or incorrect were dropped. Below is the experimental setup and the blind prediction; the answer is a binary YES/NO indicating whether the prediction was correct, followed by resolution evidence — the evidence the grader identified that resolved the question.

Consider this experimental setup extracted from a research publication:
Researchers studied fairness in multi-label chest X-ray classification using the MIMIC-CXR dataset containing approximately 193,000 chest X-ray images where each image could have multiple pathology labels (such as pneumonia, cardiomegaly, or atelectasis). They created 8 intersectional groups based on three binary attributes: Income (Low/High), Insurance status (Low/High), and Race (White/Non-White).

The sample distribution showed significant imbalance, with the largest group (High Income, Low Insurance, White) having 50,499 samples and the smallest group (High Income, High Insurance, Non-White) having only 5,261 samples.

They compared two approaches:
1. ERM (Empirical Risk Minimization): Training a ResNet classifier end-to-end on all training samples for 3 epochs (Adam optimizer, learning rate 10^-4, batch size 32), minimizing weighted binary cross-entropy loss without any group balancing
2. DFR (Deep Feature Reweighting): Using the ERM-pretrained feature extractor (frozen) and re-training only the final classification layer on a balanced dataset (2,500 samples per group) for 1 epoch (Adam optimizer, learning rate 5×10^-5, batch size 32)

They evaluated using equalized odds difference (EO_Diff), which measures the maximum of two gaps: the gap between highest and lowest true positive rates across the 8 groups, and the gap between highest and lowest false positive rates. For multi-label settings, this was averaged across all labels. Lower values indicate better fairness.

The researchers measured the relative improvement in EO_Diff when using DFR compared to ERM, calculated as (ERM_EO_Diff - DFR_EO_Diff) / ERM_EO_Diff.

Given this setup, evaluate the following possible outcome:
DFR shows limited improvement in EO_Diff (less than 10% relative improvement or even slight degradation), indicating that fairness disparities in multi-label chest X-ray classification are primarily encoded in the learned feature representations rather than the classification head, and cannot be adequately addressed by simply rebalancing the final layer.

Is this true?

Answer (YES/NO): NO